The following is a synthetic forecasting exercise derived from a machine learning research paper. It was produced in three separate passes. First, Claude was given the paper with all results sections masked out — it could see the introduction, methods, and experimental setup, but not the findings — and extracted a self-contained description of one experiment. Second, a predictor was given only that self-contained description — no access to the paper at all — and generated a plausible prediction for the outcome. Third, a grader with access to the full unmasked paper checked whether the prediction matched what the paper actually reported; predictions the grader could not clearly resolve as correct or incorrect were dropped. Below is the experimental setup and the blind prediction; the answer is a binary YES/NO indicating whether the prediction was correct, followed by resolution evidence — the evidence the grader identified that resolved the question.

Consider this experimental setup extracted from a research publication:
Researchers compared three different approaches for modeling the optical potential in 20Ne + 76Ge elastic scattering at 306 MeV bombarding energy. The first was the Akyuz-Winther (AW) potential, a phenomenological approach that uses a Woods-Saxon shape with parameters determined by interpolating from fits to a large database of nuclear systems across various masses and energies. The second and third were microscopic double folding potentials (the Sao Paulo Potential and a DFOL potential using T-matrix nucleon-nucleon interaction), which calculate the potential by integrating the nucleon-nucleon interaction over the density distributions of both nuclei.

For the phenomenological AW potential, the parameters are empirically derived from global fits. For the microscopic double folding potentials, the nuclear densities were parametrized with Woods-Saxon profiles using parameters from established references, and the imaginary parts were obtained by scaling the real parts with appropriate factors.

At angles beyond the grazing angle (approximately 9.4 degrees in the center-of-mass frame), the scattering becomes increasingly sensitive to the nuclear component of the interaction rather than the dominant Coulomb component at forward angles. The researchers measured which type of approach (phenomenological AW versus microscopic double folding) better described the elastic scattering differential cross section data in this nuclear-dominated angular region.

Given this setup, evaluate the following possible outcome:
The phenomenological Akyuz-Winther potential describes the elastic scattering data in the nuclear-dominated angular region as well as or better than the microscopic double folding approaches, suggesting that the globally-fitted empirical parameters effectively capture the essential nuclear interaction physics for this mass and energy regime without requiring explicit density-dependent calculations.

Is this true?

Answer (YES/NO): YES